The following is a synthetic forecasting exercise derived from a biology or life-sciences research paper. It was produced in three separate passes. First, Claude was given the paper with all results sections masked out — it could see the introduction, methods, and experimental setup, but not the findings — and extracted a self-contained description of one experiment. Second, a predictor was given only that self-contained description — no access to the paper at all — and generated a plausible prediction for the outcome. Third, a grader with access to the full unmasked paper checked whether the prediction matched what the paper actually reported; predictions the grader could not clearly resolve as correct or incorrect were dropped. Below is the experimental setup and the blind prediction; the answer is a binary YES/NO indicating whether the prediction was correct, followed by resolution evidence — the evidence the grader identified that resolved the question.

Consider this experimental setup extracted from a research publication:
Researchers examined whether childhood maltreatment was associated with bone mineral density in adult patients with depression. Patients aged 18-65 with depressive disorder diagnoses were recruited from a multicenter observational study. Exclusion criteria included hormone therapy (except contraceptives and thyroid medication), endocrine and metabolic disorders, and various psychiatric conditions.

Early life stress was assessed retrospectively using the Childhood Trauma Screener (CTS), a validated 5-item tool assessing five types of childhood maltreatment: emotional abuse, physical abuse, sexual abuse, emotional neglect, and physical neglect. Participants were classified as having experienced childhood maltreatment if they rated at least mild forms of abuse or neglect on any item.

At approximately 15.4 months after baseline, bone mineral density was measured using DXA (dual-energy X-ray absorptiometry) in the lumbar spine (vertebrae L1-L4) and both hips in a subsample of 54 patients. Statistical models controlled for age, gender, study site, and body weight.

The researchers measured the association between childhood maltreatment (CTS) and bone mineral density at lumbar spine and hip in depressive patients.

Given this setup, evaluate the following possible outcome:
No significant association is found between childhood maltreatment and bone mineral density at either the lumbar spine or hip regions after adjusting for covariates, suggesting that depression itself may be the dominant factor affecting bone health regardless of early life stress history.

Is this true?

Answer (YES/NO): NO